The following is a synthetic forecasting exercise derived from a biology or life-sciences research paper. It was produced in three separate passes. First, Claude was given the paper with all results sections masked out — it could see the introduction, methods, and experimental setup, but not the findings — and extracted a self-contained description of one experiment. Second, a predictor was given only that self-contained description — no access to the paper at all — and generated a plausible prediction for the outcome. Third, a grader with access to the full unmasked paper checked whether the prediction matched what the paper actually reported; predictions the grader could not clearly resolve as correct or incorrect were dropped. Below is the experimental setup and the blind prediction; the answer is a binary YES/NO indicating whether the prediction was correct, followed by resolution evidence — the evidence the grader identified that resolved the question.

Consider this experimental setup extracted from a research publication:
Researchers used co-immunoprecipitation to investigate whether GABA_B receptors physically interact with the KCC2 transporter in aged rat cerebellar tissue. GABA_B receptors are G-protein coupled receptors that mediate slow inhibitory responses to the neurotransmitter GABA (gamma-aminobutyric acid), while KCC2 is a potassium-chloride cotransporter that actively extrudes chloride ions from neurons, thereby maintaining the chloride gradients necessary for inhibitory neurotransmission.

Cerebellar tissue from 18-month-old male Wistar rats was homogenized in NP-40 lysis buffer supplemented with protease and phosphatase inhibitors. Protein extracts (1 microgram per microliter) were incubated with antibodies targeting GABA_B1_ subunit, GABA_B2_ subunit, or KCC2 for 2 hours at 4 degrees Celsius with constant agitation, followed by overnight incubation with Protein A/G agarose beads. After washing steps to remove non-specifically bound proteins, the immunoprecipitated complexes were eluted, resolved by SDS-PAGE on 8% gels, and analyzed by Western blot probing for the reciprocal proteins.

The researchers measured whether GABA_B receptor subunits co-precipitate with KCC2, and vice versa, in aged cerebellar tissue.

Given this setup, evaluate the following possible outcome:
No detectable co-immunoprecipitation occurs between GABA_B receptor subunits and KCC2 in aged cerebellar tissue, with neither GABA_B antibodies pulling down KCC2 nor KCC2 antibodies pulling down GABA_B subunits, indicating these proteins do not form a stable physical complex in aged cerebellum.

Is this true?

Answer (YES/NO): NO